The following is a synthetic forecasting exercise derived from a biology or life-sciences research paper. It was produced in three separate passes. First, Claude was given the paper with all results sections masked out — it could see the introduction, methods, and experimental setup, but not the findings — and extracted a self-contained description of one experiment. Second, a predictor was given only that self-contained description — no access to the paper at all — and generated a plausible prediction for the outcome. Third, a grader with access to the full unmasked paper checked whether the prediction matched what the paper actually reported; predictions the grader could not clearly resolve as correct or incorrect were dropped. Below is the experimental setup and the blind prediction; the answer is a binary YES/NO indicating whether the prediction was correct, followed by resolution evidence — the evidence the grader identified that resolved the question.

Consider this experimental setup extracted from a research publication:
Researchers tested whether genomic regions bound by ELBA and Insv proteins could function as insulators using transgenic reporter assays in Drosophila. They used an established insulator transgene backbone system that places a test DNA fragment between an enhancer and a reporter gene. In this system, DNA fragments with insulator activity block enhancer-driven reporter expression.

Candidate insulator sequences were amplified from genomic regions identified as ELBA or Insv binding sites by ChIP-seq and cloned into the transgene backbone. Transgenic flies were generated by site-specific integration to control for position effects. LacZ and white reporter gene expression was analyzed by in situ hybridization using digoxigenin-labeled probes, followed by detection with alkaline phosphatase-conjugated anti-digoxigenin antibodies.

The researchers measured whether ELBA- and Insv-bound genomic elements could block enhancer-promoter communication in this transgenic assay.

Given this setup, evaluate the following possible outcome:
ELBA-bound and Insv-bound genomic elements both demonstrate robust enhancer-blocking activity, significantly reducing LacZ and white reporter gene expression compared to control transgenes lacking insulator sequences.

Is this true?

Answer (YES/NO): NO